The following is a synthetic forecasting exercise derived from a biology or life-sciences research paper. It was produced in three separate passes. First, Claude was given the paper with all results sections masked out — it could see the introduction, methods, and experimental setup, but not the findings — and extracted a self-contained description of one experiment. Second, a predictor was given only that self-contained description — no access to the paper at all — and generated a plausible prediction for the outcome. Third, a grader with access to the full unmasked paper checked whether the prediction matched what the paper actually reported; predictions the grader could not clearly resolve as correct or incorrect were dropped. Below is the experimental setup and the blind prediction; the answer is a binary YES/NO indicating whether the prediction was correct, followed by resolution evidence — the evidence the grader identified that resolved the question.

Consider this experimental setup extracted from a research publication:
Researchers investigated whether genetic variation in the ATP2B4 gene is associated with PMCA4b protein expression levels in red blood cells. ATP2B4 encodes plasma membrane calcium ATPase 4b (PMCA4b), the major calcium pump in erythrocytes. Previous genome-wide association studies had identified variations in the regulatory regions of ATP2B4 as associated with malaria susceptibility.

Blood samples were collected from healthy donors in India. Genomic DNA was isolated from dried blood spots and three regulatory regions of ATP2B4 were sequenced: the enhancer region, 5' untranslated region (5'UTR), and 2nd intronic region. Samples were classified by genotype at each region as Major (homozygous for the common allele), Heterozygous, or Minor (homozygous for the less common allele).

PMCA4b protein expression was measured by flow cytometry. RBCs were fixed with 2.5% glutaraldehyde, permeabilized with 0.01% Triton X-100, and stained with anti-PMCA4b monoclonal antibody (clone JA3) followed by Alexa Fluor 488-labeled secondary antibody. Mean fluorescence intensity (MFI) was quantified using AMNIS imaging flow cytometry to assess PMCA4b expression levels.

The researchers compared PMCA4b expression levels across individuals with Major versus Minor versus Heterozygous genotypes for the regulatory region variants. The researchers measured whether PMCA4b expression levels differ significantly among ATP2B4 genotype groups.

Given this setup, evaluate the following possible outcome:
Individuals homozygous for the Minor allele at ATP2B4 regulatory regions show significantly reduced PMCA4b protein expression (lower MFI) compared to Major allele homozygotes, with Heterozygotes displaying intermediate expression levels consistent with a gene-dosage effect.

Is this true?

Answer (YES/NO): NO